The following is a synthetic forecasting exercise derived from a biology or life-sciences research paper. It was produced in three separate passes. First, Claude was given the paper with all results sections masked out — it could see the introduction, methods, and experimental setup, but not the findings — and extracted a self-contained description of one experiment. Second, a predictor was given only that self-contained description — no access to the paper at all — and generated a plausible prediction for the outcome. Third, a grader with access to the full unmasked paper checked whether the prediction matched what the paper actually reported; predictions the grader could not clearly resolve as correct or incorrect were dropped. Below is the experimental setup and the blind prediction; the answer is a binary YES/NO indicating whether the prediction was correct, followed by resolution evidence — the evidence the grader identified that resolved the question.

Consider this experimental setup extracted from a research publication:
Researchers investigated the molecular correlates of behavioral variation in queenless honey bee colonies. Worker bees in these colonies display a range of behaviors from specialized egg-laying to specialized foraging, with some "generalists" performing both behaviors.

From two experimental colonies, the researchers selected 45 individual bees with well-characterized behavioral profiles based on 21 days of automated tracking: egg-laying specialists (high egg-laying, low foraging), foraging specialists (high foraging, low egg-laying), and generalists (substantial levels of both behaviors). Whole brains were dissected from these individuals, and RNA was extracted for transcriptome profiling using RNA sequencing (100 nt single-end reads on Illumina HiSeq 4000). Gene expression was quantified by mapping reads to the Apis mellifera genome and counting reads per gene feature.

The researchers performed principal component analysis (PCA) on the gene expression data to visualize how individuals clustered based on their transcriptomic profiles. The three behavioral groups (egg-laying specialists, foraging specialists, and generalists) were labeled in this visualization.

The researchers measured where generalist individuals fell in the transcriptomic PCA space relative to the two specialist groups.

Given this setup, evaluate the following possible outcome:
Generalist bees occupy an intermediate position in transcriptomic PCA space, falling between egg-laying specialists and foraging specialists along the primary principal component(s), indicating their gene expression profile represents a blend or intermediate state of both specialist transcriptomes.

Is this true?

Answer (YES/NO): YES